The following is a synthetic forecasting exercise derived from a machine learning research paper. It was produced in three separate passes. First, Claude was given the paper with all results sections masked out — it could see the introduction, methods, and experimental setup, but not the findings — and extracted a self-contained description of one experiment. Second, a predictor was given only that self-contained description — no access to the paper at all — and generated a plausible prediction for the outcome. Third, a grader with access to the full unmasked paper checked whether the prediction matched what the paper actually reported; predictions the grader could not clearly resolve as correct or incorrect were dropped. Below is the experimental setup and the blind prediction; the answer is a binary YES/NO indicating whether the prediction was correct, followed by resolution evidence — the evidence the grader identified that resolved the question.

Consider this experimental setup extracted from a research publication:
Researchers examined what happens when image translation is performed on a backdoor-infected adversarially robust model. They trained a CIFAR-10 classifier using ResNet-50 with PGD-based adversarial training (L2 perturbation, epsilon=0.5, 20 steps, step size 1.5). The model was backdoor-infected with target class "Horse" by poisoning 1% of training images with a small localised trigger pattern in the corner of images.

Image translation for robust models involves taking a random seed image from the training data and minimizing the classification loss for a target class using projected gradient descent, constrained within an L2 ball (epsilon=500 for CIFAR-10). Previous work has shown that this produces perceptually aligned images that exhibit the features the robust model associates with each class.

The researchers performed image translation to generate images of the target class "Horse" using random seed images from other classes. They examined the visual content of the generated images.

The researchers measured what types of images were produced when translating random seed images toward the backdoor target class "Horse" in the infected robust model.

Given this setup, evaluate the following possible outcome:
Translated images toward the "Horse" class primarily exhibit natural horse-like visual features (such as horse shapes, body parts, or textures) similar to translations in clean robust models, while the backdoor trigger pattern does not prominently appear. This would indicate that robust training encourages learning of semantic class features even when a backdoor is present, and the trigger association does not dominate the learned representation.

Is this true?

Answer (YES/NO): NO